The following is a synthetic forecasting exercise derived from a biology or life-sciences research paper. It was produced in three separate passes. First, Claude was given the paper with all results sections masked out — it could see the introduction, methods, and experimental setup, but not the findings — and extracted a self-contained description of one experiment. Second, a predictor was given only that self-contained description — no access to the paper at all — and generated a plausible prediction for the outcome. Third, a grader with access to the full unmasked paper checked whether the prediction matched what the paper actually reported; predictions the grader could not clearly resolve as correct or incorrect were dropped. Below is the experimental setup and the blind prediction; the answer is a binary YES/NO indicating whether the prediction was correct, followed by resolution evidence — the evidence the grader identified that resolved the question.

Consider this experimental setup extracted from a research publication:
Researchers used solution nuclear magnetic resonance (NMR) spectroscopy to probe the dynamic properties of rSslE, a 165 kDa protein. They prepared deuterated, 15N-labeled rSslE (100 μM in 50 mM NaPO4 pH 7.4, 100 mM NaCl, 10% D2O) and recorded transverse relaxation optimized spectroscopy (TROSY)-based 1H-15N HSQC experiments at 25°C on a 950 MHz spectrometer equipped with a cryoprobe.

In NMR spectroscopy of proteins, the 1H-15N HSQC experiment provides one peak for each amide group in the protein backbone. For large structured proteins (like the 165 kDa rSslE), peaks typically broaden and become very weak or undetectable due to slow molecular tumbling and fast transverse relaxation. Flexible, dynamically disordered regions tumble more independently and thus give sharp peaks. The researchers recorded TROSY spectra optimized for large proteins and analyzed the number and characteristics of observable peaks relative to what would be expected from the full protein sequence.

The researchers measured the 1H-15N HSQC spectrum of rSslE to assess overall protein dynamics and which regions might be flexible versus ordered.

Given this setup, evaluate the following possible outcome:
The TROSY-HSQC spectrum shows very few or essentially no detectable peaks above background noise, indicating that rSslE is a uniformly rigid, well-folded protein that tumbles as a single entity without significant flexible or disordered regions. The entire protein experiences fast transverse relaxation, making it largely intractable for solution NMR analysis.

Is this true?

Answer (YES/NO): NO